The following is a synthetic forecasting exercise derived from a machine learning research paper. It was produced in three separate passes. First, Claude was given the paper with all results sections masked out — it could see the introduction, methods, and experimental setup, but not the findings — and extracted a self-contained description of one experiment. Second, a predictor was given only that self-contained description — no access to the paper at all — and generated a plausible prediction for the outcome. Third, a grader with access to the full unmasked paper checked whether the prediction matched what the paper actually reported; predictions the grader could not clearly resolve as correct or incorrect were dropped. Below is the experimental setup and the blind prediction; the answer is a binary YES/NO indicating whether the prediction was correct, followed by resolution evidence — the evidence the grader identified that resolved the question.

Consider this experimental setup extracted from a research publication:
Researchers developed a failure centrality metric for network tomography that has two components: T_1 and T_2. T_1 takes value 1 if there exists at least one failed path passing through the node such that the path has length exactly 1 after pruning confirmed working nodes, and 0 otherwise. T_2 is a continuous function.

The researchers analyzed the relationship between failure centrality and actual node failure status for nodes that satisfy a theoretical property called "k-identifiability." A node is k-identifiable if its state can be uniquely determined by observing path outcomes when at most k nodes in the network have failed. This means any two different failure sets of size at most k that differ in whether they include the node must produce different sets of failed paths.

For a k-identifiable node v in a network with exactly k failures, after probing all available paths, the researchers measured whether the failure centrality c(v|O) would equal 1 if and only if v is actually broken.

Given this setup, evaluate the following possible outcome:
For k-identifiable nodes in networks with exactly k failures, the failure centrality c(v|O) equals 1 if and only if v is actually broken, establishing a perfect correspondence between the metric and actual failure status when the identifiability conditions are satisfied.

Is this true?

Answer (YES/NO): YES